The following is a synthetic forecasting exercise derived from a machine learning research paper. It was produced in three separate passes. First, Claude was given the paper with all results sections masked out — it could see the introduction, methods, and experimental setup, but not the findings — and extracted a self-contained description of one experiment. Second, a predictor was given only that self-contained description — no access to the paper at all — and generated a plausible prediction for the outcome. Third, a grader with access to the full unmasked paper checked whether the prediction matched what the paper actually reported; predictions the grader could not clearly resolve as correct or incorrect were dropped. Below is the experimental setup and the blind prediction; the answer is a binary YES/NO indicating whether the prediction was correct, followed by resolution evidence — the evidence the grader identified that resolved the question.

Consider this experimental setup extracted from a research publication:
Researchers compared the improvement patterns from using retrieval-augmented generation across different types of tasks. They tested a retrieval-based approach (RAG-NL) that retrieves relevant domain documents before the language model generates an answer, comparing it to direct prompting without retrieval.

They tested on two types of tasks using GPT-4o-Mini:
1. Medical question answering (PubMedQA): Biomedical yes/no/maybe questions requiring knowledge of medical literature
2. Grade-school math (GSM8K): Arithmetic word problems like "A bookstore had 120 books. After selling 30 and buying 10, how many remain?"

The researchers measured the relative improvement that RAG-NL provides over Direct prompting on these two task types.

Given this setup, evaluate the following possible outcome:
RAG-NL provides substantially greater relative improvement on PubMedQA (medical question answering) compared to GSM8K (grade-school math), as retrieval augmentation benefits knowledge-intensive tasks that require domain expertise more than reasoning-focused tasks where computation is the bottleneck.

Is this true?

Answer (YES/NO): YES